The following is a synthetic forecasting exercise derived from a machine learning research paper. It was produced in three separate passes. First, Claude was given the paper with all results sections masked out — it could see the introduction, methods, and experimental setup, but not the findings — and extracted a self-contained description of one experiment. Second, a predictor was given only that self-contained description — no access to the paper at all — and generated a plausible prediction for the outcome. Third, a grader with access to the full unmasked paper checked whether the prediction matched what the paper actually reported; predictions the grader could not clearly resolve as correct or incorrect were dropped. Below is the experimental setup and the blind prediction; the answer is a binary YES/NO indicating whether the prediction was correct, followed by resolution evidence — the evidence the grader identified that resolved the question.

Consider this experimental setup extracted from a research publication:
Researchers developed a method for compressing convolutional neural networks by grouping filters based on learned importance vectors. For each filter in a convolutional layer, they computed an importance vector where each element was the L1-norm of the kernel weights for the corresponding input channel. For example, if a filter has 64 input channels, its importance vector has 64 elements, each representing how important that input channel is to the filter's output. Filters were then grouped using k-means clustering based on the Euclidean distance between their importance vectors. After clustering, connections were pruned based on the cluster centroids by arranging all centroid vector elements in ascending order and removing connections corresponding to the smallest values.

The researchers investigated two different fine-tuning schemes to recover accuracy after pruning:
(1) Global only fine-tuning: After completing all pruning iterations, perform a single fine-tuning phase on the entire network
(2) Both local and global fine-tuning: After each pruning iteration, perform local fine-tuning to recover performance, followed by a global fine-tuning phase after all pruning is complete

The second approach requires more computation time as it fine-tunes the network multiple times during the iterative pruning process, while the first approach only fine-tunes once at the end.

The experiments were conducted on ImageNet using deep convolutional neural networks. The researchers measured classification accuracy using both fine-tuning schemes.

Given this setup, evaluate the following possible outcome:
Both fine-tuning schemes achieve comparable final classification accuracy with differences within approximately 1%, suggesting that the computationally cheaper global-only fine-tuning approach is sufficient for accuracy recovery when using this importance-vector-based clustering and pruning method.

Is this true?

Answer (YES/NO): YES